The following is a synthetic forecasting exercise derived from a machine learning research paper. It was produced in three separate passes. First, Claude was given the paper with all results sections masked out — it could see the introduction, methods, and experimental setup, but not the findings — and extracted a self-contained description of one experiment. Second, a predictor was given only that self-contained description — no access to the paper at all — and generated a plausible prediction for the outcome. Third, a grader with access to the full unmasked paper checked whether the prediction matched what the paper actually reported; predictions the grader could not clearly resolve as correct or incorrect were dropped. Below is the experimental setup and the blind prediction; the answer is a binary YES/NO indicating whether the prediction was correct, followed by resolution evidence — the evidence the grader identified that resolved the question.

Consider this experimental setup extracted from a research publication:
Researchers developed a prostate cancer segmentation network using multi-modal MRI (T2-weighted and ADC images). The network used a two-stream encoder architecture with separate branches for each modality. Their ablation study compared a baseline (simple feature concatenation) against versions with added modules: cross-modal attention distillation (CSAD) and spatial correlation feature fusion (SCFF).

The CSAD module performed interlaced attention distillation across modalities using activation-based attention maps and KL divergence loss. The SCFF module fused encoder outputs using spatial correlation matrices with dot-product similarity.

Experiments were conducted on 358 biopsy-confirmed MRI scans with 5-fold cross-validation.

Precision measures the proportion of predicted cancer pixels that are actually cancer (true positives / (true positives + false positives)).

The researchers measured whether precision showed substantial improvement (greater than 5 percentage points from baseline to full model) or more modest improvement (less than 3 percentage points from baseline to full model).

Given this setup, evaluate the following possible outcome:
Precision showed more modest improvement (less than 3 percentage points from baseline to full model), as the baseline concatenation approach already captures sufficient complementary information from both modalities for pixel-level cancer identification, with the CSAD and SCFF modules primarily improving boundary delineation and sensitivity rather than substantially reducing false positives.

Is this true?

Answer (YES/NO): YES